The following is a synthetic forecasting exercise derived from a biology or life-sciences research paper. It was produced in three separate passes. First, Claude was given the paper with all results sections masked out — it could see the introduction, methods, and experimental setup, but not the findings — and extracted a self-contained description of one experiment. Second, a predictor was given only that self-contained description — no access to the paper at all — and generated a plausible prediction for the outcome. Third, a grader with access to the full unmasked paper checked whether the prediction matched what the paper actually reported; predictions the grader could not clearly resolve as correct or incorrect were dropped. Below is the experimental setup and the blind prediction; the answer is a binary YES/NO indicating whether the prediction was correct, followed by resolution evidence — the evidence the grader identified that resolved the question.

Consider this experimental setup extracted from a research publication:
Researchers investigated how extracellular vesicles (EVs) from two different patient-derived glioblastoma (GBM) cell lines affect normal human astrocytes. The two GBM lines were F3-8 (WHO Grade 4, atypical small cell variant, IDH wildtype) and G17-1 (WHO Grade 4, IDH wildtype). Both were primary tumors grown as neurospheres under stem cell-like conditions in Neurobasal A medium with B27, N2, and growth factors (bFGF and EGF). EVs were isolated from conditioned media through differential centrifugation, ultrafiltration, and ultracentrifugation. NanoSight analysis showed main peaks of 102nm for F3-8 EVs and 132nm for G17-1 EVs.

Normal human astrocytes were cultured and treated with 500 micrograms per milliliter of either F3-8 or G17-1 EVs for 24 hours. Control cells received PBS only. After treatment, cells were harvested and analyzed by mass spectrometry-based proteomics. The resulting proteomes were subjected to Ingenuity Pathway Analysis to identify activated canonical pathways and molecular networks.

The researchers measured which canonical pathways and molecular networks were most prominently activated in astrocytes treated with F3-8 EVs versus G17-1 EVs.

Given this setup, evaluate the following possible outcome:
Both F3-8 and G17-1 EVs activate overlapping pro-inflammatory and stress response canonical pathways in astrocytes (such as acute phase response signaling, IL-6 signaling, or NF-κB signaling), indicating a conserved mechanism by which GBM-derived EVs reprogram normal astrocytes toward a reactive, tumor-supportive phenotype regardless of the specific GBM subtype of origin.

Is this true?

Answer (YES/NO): NO